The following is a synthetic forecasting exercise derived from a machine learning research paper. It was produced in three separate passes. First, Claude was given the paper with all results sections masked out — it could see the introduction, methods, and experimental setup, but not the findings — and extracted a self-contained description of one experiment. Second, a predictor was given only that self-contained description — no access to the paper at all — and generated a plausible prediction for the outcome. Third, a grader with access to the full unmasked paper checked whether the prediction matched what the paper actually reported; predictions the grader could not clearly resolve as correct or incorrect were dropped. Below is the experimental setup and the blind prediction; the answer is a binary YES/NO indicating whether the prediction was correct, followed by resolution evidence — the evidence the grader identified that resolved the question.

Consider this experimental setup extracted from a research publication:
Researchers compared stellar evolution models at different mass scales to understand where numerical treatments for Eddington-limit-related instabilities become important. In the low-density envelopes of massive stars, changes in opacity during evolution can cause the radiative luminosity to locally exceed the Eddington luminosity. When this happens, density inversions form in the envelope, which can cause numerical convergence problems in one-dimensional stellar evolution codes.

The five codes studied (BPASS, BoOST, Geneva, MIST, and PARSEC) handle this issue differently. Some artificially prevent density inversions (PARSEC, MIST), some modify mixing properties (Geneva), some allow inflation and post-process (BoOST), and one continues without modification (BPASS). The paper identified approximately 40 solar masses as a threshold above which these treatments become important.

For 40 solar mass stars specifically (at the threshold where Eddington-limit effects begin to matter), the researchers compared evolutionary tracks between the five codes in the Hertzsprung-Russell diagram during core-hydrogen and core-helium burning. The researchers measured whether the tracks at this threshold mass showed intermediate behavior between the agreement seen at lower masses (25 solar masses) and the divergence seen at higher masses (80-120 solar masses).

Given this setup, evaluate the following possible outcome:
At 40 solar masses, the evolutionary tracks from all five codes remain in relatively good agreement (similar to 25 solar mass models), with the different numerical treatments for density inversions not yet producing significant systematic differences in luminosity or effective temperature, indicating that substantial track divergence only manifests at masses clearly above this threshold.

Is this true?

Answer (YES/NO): NO